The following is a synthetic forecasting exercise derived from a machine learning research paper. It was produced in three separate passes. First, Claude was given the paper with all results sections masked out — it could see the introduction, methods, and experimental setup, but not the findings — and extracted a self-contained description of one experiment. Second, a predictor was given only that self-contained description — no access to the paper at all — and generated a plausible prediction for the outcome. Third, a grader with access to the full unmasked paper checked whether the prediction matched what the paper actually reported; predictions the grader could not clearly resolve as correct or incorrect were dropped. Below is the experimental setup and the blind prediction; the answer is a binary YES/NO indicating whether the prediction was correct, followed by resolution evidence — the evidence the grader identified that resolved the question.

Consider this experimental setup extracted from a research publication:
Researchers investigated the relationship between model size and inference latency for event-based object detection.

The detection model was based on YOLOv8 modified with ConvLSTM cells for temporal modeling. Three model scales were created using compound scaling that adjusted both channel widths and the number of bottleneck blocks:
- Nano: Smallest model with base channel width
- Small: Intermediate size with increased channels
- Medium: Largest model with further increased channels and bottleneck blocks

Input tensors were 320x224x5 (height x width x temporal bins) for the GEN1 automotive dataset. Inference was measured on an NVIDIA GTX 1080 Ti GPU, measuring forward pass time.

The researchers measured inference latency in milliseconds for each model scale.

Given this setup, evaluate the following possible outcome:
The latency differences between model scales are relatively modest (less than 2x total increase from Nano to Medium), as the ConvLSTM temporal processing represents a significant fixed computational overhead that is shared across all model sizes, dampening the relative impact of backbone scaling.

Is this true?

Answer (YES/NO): YES